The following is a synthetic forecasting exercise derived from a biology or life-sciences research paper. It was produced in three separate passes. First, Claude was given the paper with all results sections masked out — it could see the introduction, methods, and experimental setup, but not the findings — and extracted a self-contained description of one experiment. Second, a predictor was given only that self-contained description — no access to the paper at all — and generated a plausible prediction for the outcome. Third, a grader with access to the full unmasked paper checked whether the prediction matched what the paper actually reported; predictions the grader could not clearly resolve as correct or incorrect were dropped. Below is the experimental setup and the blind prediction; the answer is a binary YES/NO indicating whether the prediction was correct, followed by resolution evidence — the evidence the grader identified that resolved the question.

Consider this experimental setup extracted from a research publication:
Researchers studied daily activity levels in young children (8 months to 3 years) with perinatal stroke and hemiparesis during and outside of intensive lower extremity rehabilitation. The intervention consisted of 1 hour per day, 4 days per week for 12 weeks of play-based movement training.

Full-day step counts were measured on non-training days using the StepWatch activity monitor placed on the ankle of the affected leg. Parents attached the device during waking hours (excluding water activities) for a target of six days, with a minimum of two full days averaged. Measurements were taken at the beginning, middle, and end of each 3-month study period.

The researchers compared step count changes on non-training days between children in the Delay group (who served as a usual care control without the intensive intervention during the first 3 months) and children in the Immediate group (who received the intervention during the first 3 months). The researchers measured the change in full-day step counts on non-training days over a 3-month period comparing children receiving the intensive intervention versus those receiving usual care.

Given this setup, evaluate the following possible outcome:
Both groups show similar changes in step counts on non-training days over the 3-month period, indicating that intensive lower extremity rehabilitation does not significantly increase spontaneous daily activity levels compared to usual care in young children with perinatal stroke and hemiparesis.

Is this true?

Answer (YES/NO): YES